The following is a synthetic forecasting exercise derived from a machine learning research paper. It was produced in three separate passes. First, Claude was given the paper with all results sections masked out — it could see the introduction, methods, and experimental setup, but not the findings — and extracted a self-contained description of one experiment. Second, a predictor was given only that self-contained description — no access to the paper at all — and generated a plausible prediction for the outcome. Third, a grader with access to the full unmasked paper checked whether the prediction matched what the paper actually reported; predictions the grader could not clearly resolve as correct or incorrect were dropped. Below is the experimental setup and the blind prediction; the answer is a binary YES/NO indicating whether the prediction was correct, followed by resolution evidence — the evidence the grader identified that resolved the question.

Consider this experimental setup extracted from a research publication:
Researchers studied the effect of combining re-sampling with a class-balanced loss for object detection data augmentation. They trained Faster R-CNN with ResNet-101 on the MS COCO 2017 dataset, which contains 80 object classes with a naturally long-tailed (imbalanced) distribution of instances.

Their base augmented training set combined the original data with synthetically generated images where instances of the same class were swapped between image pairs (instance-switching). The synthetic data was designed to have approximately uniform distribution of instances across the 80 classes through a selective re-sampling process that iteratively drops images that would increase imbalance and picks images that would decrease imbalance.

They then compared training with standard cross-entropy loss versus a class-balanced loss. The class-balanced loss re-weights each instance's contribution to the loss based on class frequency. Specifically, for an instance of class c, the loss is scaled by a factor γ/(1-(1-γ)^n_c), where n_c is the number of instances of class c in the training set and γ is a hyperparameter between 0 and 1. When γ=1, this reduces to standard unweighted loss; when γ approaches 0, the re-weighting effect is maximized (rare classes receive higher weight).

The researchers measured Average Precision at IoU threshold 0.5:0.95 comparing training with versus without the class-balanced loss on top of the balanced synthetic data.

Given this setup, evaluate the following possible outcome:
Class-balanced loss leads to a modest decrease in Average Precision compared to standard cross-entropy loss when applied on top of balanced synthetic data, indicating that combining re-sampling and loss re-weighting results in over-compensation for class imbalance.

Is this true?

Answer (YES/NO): NO